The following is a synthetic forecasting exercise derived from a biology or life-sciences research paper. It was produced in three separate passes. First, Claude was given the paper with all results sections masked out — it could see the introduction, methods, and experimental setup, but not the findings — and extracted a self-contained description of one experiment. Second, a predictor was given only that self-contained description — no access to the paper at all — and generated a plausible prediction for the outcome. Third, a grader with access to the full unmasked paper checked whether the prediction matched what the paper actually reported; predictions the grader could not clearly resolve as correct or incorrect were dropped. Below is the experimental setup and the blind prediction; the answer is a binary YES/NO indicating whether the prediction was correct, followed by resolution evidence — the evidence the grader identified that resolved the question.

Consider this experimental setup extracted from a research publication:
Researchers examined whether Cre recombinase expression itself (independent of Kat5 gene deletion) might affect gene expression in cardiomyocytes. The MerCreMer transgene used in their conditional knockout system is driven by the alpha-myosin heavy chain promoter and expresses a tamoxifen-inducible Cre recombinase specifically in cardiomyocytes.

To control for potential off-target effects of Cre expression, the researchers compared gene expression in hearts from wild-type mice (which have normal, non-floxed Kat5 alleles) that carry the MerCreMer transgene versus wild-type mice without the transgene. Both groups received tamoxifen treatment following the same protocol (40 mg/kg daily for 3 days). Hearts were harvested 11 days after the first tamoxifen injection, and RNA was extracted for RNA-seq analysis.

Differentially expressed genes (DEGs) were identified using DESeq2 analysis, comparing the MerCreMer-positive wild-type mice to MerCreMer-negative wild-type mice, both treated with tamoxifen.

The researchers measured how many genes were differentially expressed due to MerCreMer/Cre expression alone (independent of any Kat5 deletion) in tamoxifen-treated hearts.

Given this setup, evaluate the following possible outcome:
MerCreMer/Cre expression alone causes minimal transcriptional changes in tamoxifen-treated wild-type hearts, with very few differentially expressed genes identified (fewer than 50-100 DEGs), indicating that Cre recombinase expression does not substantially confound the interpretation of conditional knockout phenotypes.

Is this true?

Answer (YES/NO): YES